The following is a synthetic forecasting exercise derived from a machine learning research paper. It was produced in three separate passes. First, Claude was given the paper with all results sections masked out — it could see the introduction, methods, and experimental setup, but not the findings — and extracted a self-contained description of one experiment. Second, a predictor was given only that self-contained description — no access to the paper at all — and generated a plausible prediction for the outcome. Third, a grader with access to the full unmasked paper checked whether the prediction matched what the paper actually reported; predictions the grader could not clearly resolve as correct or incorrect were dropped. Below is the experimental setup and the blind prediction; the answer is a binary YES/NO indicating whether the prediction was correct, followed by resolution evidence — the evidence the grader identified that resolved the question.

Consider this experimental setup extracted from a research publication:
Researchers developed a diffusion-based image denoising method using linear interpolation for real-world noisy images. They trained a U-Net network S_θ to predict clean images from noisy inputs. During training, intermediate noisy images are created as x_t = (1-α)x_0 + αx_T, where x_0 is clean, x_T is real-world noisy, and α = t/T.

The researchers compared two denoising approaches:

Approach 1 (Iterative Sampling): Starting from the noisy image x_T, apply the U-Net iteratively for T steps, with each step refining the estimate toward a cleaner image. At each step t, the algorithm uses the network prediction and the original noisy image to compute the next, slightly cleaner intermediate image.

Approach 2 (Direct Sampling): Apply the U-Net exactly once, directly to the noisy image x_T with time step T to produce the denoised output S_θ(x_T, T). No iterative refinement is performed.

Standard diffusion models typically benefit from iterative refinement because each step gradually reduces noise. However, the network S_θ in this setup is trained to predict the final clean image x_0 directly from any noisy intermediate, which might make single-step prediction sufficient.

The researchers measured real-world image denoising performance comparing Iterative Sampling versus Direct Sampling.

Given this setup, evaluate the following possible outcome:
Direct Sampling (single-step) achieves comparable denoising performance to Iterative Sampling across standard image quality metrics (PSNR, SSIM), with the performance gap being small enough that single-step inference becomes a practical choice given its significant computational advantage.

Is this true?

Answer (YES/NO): NO